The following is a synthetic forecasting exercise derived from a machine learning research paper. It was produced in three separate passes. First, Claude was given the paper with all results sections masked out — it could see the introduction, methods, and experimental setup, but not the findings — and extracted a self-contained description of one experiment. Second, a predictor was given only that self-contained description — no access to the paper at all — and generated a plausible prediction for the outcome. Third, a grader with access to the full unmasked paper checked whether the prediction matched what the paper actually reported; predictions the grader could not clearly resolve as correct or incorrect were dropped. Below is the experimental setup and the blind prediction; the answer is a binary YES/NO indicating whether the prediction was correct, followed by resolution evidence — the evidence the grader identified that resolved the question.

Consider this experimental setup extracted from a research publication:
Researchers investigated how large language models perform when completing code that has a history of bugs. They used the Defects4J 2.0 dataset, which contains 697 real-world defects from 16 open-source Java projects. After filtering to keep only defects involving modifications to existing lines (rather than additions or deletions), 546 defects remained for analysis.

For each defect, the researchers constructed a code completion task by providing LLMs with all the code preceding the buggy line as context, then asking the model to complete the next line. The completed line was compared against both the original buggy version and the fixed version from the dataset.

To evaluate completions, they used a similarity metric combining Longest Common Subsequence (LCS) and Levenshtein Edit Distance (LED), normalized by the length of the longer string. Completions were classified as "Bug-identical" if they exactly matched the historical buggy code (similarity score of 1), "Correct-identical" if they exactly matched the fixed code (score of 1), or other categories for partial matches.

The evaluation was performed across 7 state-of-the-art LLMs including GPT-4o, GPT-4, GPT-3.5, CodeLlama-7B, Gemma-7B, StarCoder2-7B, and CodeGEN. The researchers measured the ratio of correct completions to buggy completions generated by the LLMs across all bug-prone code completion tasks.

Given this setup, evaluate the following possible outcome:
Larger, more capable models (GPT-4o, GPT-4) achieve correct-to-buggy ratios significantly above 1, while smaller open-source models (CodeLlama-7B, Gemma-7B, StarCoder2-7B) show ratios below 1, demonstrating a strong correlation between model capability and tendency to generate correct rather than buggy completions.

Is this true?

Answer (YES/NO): NO